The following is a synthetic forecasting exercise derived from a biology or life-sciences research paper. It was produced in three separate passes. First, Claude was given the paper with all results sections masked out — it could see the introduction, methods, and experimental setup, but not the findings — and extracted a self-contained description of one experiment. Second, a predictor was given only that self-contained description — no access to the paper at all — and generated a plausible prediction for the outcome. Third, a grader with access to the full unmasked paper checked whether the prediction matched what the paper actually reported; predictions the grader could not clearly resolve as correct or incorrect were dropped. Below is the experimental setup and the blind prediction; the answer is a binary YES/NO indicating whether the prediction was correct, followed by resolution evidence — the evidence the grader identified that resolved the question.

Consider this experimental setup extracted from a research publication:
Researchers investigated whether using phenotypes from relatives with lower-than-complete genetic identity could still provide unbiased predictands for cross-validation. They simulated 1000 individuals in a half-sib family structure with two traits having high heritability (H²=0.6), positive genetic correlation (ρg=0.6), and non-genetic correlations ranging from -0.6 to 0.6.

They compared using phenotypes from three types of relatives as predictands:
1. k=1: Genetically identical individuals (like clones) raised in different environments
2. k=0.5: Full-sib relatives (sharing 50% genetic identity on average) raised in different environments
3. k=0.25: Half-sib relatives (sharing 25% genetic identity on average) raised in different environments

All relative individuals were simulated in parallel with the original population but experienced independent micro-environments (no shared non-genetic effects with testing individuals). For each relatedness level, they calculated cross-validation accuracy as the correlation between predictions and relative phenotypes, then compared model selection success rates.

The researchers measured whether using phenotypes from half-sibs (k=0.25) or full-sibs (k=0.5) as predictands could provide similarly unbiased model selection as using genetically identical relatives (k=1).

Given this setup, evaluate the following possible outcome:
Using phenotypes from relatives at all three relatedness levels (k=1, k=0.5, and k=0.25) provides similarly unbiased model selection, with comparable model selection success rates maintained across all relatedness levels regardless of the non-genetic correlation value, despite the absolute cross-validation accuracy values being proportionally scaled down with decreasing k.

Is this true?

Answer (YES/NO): NO